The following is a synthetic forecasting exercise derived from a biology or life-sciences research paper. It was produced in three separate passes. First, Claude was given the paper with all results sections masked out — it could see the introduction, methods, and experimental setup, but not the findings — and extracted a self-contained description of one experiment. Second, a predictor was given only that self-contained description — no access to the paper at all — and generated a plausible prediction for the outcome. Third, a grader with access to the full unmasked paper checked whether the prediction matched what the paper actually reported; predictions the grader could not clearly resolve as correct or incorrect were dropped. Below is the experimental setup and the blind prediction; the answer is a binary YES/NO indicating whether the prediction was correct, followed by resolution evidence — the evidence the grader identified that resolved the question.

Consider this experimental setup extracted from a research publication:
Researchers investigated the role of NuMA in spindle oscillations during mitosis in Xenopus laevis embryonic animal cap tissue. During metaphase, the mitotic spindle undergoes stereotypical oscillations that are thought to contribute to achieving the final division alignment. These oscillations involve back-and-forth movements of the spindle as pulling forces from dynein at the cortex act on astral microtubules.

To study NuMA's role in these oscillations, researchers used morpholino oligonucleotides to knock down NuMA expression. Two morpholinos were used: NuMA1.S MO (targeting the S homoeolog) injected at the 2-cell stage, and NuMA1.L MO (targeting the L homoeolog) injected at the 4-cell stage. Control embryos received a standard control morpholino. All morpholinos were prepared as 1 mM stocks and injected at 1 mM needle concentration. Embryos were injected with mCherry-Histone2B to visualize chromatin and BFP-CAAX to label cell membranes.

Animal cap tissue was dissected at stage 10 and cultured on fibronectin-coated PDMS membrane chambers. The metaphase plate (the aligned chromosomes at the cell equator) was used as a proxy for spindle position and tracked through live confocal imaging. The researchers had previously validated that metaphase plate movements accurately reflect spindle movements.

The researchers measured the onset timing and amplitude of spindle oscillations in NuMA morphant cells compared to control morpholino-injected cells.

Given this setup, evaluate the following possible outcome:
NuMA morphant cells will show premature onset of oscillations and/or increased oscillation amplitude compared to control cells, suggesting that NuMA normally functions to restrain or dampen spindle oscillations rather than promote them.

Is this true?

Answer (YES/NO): NO